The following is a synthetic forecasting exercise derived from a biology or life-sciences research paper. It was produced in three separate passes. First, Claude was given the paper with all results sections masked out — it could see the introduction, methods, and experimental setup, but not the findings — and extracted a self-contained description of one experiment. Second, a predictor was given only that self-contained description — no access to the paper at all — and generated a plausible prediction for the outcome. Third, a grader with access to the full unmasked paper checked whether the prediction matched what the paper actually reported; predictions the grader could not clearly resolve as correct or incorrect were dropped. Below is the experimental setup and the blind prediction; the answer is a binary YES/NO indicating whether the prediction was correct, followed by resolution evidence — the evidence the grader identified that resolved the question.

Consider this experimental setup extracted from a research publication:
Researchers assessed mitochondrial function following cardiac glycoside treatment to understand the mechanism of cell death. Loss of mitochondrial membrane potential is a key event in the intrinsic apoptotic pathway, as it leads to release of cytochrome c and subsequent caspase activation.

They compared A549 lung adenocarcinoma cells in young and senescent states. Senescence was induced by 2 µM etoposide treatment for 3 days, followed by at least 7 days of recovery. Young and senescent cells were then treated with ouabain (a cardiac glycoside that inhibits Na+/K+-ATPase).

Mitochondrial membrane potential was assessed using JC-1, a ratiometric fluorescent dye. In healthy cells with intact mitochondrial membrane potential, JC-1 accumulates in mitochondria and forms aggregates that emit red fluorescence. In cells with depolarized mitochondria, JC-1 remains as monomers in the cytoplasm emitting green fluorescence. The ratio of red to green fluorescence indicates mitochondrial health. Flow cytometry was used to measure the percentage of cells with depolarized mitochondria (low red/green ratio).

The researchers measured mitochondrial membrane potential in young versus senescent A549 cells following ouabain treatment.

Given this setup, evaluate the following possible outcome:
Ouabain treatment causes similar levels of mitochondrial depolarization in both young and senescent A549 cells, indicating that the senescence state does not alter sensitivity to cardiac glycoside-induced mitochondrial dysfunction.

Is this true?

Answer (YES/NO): NO